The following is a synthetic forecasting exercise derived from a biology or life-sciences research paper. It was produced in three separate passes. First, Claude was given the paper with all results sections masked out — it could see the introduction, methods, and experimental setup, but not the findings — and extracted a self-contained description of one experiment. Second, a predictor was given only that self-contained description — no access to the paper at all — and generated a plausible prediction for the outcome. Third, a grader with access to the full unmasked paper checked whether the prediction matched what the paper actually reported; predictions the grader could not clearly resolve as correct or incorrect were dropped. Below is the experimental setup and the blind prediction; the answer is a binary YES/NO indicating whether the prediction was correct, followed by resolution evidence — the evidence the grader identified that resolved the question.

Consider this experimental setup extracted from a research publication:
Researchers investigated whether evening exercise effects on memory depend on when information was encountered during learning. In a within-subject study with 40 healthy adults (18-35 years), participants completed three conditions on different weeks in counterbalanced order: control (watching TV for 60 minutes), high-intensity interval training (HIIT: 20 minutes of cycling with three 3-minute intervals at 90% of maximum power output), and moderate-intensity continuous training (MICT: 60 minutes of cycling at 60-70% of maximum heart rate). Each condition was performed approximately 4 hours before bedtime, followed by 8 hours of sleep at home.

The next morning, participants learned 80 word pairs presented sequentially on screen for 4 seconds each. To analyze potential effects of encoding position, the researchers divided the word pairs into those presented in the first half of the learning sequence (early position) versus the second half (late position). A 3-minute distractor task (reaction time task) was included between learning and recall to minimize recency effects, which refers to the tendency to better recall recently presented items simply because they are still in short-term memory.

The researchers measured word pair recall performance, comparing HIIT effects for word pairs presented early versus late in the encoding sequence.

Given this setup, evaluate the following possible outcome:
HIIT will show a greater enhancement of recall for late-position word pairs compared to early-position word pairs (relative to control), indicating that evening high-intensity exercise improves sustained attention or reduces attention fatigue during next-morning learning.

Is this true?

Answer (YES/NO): NO